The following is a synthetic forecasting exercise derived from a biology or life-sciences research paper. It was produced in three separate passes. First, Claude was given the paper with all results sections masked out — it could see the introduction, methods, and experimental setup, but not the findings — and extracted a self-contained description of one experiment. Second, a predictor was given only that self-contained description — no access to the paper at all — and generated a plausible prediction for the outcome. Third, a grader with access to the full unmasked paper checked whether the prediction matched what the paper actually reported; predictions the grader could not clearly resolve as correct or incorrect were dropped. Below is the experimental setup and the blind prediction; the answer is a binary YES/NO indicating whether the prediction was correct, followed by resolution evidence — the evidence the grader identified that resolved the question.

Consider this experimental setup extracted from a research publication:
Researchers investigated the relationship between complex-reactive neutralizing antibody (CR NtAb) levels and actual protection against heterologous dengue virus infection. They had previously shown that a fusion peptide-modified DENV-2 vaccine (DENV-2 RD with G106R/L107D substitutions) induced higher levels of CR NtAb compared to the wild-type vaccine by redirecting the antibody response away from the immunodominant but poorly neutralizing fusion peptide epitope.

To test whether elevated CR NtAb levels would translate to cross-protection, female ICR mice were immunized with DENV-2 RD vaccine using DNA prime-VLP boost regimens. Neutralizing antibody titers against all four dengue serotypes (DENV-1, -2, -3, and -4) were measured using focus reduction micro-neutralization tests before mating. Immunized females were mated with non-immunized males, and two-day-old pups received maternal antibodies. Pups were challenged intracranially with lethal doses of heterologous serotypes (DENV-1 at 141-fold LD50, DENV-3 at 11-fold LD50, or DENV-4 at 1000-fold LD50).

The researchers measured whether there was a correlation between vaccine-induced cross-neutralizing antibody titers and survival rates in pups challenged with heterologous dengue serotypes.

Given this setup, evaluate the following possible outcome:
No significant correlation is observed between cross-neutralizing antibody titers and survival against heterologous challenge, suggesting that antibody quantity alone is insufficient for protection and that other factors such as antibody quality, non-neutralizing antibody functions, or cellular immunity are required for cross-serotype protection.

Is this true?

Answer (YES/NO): YES